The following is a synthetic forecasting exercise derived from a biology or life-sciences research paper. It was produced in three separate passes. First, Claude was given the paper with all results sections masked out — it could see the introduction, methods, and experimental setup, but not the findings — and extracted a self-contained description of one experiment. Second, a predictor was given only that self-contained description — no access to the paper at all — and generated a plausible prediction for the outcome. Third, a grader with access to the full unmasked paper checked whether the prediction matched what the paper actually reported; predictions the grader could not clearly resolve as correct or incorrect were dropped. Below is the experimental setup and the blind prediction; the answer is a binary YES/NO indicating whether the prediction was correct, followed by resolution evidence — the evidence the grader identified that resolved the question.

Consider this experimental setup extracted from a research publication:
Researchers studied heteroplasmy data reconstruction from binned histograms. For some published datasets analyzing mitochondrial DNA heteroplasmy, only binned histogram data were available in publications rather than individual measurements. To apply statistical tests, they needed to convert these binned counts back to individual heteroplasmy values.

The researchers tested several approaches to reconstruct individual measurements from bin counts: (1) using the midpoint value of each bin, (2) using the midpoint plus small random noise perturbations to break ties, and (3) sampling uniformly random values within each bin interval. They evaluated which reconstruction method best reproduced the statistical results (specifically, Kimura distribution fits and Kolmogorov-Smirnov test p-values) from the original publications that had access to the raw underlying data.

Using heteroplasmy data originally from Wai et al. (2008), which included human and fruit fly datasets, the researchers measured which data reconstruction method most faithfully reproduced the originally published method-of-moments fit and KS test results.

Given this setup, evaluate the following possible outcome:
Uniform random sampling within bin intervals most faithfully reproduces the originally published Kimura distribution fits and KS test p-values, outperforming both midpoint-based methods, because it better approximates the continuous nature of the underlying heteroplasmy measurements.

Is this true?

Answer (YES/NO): YES